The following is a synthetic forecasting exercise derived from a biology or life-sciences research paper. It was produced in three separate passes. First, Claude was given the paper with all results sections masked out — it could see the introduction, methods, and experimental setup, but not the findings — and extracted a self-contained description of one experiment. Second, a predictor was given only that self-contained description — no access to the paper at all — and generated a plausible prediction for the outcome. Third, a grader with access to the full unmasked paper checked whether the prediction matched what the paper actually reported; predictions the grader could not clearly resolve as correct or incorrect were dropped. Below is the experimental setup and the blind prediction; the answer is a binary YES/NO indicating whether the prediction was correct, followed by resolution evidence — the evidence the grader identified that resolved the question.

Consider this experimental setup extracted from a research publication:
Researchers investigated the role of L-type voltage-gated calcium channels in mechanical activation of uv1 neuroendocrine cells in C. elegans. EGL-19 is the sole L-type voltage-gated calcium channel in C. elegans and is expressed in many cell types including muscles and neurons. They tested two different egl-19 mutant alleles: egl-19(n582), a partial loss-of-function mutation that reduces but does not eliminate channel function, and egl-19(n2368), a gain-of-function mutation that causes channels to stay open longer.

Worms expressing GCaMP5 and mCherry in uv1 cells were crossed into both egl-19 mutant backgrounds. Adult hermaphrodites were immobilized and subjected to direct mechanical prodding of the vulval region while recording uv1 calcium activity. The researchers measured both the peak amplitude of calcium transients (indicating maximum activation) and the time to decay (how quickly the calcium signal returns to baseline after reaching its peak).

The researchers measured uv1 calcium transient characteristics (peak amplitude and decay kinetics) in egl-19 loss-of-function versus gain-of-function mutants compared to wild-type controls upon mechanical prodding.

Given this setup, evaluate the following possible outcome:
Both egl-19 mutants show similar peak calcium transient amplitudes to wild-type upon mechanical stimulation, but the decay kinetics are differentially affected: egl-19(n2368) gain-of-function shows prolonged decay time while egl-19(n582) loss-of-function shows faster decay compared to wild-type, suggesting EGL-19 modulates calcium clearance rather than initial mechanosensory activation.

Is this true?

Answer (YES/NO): NO